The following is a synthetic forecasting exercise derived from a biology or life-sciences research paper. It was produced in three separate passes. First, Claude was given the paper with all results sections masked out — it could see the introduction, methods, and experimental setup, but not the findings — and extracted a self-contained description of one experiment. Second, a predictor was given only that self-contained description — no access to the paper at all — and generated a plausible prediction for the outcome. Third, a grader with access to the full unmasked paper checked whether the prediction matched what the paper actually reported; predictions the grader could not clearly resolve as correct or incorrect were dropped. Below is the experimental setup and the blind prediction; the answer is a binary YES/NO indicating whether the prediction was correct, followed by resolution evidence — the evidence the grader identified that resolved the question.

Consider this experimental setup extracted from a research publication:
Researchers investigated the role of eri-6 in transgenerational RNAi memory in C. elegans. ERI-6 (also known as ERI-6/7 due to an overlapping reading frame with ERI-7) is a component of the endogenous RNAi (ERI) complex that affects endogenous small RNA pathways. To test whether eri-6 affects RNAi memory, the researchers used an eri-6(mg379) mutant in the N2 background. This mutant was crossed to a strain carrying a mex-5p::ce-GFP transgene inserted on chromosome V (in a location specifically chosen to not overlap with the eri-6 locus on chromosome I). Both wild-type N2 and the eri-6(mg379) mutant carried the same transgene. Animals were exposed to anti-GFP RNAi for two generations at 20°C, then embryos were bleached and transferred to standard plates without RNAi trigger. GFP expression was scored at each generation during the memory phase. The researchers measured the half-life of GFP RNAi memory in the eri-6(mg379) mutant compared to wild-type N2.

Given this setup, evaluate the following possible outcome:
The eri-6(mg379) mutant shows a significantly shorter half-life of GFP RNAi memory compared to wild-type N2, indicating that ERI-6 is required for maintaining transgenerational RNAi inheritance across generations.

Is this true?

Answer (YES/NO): NO